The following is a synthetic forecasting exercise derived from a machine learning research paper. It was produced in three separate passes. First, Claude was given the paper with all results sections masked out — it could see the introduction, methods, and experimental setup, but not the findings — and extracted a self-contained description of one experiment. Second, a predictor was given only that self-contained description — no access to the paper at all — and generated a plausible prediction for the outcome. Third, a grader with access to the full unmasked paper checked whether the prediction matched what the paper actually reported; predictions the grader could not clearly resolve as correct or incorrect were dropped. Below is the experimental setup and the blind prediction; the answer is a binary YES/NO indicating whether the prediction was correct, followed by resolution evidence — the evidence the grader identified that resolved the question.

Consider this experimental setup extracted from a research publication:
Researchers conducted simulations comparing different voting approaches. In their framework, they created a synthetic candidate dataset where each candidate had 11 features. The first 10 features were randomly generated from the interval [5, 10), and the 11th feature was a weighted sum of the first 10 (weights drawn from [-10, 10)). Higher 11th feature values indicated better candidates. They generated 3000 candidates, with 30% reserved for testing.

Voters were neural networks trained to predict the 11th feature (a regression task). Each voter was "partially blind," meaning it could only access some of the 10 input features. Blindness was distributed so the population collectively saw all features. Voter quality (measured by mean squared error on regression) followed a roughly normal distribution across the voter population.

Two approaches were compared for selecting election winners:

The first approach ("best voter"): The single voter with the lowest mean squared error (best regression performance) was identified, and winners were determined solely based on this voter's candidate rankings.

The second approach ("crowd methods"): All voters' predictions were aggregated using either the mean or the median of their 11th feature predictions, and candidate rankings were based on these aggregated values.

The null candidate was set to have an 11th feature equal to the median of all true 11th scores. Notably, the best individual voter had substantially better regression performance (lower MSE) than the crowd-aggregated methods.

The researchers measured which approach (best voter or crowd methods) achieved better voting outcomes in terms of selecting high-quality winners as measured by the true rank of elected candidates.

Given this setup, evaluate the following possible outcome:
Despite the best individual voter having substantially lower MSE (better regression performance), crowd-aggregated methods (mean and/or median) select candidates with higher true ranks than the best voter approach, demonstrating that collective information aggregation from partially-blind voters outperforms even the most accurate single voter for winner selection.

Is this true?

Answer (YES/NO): YES